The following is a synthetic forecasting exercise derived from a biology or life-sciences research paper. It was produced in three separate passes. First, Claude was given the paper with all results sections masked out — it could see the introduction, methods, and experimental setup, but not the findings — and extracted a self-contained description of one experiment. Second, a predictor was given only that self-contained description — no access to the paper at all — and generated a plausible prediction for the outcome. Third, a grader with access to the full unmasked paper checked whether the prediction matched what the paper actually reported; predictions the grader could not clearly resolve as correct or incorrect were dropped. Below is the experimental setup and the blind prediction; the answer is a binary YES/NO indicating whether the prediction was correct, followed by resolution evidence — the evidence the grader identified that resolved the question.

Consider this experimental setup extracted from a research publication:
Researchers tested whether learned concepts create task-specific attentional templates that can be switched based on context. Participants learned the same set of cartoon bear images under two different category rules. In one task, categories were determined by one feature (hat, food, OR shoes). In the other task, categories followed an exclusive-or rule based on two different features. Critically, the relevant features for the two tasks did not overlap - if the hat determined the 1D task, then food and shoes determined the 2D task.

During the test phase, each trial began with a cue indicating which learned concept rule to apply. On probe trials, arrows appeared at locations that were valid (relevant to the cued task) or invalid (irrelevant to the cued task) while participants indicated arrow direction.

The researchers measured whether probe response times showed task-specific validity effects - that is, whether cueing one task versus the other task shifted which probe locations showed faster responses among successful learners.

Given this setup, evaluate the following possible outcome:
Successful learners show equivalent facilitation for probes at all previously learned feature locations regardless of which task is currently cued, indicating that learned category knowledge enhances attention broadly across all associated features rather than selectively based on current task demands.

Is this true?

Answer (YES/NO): NO